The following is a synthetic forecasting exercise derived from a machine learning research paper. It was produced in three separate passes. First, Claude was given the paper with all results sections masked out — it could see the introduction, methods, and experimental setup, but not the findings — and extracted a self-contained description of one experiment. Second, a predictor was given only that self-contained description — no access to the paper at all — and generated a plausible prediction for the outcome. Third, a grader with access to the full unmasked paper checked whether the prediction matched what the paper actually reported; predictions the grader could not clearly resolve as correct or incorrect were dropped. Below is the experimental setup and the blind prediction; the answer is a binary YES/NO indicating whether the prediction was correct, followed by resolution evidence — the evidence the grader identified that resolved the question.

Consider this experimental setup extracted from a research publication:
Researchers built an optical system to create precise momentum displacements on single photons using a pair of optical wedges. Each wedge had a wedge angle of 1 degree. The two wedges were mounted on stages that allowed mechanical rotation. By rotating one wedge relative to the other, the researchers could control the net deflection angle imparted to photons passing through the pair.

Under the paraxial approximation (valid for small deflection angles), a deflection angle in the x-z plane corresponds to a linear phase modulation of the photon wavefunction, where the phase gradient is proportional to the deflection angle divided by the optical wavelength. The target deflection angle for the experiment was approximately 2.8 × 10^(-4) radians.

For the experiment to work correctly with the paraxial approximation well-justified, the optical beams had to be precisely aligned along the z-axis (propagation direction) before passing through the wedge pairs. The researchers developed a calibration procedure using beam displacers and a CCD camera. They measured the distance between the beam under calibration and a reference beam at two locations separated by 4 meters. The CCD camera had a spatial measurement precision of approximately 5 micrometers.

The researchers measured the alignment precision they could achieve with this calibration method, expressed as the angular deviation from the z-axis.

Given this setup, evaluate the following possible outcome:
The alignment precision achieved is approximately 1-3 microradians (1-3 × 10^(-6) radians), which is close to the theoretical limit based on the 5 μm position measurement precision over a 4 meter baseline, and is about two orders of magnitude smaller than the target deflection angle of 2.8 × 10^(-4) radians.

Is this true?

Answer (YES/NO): YES